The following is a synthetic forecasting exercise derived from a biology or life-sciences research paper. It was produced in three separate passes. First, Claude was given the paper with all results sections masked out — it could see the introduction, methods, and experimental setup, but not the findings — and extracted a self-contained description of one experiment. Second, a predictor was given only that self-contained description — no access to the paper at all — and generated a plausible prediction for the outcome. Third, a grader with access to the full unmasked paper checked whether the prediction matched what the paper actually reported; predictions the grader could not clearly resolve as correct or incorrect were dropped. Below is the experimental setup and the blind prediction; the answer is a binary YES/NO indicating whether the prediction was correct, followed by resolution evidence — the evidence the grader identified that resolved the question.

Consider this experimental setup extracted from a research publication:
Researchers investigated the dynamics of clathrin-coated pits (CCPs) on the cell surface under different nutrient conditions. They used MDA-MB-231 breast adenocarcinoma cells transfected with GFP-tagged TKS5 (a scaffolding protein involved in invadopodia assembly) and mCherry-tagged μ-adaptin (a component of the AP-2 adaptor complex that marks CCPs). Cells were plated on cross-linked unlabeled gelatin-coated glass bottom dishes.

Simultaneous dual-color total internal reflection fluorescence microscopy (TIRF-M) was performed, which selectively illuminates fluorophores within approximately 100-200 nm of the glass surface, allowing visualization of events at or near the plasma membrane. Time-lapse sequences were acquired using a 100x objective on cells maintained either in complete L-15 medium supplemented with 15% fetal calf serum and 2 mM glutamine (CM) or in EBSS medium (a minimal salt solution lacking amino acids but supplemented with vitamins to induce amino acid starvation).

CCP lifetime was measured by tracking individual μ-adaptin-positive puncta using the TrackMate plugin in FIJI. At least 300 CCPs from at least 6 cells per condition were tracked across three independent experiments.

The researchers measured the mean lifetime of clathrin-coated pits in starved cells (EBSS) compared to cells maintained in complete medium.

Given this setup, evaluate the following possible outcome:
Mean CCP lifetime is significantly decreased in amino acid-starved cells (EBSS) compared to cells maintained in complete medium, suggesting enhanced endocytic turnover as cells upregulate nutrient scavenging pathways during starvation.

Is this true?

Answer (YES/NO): NO